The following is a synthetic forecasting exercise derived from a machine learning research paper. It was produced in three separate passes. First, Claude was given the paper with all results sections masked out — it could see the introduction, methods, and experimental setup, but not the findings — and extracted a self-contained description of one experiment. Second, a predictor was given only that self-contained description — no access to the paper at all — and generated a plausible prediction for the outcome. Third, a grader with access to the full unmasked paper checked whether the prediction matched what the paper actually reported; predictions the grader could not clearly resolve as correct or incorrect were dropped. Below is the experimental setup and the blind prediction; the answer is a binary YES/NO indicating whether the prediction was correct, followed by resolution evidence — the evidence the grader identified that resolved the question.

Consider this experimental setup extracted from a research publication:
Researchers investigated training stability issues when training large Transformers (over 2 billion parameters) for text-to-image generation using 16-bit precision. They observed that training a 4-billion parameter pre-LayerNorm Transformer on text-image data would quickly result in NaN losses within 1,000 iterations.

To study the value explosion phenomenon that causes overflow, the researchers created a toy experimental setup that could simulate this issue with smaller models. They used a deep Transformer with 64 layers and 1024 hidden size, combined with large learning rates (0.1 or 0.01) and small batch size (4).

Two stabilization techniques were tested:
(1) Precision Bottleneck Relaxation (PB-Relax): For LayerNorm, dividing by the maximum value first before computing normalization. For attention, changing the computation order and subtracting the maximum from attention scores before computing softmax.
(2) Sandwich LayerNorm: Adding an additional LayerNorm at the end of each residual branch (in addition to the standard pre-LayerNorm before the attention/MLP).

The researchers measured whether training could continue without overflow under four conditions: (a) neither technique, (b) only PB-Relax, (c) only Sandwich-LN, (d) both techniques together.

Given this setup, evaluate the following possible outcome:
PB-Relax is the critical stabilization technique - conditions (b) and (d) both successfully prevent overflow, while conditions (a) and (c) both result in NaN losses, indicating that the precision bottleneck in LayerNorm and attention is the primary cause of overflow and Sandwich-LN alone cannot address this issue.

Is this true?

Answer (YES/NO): NO